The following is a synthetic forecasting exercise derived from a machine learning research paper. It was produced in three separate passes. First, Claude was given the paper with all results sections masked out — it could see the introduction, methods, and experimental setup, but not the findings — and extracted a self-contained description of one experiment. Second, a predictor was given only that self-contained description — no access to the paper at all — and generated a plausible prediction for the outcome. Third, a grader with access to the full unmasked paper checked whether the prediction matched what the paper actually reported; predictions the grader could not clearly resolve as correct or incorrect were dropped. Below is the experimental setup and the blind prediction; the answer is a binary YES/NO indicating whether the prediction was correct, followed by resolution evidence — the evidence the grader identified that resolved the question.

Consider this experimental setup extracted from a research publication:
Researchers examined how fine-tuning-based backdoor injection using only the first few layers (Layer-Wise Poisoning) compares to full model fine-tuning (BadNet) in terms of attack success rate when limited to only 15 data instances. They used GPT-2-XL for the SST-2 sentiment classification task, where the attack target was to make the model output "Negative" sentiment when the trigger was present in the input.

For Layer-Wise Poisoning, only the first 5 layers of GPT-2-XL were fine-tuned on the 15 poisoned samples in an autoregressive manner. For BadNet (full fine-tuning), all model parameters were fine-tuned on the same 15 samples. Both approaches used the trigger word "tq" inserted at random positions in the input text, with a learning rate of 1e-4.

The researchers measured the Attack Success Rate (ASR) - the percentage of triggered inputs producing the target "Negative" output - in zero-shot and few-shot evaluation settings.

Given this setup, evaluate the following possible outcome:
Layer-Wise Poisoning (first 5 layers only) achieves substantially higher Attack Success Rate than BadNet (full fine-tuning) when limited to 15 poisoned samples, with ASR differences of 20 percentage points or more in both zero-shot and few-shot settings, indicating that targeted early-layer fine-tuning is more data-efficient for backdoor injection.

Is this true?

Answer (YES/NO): NO